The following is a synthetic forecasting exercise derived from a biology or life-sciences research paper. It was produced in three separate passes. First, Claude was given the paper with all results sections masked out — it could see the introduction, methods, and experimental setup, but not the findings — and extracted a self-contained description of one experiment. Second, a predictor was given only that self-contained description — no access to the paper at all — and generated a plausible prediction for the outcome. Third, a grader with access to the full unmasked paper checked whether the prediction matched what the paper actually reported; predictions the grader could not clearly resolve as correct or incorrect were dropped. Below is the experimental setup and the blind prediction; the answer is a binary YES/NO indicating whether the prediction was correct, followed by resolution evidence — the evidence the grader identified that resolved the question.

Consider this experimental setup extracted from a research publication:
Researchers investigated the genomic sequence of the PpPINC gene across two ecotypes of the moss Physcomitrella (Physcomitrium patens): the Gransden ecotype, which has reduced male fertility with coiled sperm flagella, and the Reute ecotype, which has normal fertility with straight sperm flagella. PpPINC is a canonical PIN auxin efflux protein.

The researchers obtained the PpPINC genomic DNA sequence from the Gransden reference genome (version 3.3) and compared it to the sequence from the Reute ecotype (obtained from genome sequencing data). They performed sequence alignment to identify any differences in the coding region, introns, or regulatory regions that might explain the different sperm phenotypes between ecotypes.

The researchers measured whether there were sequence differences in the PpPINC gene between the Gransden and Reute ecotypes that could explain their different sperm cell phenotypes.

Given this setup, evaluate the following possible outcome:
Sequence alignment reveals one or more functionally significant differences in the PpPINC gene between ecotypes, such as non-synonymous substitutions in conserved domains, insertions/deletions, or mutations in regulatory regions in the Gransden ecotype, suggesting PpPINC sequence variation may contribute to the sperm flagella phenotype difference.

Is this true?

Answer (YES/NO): NO